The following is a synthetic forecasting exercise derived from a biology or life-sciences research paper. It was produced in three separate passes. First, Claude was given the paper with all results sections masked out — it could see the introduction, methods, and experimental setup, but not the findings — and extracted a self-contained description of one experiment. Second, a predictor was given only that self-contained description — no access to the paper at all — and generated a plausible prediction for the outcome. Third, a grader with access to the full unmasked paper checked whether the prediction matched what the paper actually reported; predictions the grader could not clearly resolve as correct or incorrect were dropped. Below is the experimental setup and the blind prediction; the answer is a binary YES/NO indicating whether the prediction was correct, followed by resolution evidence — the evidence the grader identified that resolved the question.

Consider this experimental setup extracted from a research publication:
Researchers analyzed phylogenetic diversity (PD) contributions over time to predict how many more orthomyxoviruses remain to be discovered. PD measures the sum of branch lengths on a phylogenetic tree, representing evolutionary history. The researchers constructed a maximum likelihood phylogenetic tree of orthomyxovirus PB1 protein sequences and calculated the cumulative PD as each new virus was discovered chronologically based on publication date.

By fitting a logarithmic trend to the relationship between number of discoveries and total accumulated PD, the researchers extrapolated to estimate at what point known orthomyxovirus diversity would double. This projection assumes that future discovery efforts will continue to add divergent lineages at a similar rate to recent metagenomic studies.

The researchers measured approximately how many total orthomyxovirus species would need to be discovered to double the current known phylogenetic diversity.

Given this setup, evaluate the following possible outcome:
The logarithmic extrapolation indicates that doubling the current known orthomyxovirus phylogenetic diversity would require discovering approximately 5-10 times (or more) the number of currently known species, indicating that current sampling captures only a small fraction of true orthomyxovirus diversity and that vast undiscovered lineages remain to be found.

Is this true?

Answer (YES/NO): NO